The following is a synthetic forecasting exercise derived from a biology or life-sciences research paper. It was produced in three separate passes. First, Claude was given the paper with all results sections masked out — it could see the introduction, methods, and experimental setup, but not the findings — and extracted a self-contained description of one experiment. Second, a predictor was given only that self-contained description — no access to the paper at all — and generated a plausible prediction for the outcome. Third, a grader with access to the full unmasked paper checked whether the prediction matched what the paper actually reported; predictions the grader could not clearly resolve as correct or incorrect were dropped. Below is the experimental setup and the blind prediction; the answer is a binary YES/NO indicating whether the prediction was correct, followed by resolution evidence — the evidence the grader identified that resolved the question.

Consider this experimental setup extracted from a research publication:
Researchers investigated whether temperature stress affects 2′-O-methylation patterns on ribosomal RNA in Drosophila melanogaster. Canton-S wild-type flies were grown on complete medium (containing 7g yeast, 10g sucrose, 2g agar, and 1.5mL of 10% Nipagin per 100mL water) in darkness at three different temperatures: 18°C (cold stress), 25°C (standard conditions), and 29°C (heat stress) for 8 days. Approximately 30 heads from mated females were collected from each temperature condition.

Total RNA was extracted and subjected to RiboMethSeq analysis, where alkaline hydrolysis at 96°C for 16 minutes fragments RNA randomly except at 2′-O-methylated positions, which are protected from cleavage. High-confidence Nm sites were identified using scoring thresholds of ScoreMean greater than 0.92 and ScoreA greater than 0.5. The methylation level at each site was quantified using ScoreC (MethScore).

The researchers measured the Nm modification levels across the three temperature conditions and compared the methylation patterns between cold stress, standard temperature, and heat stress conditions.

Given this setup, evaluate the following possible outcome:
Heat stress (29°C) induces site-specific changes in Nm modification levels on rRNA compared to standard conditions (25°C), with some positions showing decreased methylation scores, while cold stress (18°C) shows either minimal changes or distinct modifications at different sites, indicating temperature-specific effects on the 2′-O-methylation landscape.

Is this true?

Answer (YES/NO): NO